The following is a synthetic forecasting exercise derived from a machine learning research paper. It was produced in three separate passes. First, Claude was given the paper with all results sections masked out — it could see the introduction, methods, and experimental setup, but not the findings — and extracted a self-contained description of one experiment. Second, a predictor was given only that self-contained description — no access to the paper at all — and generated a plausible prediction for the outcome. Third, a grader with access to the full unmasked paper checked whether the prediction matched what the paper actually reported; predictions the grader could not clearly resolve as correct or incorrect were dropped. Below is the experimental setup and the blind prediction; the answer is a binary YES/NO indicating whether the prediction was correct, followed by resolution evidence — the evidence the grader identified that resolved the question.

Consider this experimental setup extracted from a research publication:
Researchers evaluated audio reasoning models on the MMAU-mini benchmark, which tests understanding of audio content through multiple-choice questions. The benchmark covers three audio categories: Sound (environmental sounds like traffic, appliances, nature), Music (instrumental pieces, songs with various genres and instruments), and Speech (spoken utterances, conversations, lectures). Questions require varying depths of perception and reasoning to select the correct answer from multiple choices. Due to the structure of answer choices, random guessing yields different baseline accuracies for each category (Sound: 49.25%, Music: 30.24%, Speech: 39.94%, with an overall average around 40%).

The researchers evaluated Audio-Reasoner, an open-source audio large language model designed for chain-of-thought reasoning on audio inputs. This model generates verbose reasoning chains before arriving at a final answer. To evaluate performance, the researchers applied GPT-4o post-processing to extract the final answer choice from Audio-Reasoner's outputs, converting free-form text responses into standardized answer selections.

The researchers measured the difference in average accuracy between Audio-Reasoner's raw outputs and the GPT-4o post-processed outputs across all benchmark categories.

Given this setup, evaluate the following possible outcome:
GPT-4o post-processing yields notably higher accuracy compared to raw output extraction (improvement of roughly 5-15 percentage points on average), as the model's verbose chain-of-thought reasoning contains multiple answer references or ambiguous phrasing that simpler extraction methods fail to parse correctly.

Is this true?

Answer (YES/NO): NO